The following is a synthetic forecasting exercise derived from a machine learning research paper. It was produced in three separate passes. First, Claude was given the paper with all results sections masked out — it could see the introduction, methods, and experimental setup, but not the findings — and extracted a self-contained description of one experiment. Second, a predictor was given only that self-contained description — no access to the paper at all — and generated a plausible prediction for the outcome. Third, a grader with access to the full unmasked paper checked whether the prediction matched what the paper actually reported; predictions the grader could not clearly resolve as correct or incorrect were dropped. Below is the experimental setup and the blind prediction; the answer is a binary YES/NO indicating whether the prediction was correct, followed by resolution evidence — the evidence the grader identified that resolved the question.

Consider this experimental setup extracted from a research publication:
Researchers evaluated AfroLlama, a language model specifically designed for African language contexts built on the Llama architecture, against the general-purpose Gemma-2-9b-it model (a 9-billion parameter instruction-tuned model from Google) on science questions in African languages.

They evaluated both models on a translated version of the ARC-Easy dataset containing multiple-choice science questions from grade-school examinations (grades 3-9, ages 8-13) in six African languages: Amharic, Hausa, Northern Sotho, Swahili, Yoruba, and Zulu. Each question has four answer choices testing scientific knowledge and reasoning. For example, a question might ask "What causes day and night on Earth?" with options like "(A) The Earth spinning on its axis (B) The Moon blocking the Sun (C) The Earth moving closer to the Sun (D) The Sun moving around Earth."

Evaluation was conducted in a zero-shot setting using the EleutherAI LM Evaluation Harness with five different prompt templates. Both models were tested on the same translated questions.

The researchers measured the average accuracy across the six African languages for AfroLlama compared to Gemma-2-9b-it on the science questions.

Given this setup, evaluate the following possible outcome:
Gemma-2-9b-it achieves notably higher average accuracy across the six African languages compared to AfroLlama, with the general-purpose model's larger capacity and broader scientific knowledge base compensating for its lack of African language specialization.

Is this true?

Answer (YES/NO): YES